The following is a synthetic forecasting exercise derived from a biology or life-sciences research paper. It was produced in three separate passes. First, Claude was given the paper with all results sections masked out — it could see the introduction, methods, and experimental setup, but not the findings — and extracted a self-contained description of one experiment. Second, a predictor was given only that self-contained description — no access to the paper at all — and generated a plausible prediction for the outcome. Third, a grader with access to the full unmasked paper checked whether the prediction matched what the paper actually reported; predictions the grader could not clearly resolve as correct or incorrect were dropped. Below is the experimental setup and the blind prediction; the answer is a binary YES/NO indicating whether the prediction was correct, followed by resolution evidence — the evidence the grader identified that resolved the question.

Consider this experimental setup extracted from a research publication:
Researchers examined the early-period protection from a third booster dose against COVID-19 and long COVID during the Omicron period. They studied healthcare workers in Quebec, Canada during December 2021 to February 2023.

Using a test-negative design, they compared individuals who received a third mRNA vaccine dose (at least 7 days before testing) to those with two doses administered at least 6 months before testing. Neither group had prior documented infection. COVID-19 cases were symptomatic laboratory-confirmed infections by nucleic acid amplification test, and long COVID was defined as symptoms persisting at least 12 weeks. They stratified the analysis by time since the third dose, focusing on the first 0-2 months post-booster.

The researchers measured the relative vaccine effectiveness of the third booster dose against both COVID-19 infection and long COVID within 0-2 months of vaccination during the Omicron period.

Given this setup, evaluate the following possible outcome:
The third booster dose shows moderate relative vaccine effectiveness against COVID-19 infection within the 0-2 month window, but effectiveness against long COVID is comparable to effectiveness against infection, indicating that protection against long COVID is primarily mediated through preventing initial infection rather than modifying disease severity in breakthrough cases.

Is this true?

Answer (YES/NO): NO